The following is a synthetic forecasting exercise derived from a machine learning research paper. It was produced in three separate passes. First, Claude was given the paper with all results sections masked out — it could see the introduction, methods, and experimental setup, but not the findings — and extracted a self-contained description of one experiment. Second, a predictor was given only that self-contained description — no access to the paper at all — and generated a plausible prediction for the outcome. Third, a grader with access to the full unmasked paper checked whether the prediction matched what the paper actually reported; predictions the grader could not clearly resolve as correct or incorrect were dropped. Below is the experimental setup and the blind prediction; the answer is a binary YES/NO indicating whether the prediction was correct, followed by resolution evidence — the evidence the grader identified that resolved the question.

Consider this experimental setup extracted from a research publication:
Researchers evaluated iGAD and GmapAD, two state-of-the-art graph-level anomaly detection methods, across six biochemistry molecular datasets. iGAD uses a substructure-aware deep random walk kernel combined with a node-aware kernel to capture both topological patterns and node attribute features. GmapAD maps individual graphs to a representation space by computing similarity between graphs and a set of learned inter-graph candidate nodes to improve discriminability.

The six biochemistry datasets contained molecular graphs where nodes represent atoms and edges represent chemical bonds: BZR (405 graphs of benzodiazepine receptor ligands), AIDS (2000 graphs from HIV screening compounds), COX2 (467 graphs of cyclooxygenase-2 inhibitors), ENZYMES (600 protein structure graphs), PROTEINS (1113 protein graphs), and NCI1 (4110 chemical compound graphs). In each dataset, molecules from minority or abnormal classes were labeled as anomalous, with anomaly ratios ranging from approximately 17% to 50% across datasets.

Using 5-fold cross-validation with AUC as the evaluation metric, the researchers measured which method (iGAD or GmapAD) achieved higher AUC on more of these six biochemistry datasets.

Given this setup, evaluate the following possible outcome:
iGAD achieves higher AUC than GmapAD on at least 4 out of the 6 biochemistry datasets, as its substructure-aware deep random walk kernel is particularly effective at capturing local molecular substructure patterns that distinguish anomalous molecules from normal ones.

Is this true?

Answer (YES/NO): NO